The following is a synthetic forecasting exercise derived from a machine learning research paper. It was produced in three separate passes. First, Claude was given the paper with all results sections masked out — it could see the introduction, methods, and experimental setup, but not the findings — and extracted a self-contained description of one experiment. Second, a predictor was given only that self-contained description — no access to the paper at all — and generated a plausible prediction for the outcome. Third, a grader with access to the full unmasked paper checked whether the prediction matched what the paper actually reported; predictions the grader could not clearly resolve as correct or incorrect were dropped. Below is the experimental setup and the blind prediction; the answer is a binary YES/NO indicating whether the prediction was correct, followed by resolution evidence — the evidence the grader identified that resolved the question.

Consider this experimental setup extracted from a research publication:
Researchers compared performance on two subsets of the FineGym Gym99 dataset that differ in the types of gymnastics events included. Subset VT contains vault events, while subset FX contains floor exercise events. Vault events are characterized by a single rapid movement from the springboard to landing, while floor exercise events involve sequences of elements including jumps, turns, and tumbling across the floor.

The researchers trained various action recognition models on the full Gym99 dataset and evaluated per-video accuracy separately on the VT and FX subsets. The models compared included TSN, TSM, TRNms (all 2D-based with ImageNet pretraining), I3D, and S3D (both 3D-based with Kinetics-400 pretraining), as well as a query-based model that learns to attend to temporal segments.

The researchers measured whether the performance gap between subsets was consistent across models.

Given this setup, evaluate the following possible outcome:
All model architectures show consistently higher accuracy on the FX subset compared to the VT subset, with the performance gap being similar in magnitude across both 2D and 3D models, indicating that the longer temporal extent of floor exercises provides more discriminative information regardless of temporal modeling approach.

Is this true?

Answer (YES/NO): NO